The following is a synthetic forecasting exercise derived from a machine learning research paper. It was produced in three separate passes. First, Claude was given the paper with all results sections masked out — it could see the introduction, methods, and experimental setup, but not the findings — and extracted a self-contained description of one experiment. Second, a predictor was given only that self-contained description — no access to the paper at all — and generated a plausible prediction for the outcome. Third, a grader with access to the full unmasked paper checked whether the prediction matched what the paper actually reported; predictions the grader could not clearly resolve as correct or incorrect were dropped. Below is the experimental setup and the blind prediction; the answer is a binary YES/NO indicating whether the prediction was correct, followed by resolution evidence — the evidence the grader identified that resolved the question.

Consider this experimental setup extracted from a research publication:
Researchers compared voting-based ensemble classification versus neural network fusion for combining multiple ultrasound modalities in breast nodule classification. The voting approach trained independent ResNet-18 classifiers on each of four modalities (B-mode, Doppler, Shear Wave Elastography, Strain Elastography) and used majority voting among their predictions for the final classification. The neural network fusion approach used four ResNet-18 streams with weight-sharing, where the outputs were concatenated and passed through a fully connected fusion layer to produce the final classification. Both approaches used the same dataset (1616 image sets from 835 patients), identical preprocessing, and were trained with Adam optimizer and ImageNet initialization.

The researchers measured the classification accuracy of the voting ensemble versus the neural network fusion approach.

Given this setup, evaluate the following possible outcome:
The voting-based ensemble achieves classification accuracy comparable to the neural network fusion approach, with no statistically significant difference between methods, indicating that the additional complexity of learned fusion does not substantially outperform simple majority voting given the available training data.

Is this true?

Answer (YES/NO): NO